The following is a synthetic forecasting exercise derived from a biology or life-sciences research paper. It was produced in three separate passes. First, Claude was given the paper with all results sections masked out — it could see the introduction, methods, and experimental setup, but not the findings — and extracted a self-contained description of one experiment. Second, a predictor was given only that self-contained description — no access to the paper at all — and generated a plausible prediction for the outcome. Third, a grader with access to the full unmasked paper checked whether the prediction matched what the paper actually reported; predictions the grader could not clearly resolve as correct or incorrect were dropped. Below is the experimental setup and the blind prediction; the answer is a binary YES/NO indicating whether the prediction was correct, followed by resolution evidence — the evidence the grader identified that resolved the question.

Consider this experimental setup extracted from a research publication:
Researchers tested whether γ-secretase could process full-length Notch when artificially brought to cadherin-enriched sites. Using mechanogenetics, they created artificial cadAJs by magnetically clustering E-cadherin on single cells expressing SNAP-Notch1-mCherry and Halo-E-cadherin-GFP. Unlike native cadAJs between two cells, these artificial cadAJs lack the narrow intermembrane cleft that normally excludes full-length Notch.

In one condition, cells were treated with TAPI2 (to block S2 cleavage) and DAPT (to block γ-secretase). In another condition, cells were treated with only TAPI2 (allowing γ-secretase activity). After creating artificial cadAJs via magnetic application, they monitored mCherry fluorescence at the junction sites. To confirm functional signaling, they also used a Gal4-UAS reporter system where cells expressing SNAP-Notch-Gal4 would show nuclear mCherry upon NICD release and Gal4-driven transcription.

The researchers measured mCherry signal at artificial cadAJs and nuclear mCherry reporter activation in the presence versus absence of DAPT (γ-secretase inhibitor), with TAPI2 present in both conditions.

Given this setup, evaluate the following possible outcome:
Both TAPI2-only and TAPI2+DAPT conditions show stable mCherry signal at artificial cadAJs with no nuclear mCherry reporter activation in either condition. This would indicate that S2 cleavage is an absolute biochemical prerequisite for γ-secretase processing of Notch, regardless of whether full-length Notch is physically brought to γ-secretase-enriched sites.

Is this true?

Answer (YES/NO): NO